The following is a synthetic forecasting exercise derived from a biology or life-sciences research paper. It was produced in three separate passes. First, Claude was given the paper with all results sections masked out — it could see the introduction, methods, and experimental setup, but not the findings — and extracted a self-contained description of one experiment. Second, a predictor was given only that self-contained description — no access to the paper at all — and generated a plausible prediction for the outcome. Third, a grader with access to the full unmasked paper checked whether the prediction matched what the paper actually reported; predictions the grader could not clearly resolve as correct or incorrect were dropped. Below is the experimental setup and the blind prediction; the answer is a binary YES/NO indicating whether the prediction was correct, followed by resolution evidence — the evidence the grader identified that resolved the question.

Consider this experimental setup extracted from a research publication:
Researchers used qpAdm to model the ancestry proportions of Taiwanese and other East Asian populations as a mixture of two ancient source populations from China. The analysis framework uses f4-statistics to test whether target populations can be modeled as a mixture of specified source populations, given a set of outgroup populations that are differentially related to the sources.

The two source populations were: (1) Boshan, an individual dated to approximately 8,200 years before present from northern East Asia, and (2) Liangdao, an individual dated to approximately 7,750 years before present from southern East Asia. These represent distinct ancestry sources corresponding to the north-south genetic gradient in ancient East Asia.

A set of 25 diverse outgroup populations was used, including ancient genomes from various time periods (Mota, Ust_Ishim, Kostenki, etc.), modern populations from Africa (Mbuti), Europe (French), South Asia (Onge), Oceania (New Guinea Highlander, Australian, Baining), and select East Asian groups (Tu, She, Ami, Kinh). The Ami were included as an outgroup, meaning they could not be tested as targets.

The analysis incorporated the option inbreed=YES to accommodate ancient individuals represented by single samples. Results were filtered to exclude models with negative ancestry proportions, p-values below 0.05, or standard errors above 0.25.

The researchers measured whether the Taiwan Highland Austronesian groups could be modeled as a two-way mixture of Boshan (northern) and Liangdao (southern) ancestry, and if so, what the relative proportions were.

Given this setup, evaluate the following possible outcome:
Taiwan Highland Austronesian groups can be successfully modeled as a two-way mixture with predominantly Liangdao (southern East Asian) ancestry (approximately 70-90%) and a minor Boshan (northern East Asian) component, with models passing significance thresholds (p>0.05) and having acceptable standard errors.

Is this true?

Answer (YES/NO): NO